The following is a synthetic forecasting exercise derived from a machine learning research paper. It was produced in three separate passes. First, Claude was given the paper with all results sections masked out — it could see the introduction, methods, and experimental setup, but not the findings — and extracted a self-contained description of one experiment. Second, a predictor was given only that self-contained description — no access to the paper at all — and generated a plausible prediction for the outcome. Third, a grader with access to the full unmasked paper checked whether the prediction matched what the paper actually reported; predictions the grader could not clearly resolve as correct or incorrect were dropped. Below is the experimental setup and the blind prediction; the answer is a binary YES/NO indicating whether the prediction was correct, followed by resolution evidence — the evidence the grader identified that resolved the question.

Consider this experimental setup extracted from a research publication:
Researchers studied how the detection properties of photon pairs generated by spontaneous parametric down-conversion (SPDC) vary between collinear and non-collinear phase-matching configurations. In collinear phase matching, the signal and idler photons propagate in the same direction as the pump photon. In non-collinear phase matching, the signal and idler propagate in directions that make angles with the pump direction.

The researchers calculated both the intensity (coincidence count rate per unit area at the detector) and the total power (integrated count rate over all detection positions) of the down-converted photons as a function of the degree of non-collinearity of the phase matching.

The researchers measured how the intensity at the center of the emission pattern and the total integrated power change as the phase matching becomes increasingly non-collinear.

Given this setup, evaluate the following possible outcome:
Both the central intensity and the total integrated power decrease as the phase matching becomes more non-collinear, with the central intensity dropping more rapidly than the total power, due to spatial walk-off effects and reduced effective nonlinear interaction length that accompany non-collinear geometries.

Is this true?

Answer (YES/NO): NO